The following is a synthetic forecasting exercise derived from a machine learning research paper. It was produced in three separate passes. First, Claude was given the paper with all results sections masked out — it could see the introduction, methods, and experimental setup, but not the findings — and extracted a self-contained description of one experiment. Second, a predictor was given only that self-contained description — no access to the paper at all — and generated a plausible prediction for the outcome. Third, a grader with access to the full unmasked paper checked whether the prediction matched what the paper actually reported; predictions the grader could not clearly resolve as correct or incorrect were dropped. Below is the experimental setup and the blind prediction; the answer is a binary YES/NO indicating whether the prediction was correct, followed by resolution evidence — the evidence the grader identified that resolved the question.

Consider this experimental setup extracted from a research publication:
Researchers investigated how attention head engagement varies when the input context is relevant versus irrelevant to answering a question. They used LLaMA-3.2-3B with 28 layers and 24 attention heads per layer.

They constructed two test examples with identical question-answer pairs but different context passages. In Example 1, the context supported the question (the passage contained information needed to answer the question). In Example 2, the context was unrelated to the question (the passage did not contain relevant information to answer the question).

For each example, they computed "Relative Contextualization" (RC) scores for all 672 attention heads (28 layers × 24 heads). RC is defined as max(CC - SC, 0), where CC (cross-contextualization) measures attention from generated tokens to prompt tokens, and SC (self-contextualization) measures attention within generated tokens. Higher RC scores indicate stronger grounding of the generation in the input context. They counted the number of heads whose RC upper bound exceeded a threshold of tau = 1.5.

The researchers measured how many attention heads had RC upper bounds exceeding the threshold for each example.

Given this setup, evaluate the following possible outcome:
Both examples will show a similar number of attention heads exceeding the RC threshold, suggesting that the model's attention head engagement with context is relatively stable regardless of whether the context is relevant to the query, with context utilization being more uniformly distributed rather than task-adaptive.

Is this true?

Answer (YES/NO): NO